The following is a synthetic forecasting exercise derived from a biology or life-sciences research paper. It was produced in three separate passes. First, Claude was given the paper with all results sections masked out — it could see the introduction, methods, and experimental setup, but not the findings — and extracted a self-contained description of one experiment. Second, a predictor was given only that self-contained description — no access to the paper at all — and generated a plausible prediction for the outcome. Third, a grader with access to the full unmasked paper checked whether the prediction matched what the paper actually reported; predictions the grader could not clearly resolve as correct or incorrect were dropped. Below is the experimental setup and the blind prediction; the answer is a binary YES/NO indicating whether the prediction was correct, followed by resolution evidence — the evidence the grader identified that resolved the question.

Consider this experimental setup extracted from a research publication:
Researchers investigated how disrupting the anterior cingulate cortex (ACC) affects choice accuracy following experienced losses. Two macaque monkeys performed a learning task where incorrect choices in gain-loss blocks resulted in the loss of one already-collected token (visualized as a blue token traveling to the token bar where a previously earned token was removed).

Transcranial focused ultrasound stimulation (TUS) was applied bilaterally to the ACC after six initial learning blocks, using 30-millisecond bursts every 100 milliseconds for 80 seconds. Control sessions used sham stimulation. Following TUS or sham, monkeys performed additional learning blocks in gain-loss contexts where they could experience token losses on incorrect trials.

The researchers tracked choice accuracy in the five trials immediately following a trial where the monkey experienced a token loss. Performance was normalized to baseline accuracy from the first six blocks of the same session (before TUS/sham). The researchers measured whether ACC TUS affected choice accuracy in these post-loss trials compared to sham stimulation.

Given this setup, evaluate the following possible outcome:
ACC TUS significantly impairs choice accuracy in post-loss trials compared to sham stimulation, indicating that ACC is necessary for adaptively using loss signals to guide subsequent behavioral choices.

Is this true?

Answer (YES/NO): YES